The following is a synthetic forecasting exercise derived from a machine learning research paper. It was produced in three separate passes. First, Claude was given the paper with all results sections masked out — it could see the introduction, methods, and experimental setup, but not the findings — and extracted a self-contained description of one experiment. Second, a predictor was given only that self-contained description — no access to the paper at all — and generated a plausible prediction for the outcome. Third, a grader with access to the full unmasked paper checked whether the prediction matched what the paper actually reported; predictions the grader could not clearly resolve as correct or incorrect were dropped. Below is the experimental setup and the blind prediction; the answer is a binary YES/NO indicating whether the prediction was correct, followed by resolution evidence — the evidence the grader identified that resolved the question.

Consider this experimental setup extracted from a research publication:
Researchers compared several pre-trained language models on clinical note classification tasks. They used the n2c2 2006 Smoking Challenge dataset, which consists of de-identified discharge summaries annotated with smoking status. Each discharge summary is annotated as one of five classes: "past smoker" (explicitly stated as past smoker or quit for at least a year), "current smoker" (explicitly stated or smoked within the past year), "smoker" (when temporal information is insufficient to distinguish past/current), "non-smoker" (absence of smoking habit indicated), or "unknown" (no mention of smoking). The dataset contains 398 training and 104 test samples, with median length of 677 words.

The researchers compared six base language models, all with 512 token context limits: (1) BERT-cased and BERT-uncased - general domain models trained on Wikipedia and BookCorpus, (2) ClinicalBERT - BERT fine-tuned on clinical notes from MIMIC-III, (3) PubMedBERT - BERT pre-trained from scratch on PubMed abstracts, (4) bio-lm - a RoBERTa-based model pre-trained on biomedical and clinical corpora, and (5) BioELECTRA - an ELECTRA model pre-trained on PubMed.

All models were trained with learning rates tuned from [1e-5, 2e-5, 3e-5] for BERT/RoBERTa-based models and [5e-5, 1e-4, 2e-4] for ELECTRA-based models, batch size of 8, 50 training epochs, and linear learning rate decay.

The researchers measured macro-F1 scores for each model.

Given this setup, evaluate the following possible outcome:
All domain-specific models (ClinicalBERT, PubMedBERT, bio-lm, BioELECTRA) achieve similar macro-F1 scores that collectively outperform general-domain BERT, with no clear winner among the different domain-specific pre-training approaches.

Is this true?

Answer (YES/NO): NO